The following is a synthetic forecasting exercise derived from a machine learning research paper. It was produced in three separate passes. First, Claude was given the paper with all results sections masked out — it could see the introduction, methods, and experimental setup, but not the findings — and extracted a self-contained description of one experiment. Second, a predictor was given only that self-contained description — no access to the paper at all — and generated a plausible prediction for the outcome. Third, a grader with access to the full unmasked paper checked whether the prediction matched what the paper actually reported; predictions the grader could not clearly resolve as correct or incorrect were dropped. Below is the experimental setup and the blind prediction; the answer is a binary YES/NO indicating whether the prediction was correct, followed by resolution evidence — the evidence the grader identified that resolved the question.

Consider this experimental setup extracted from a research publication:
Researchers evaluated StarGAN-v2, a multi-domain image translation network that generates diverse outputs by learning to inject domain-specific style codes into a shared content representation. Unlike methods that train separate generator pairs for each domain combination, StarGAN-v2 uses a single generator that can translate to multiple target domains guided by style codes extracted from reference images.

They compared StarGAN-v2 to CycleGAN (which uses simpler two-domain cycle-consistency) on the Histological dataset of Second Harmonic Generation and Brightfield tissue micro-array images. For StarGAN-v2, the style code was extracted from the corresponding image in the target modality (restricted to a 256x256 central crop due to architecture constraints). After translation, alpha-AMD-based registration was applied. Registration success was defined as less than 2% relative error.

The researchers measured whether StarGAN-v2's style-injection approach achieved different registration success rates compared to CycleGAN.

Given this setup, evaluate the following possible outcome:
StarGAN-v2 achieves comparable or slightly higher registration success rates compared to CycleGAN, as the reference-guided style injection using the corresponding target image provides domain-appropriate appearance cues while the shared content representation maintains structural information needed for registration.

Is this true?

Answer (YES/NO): YES